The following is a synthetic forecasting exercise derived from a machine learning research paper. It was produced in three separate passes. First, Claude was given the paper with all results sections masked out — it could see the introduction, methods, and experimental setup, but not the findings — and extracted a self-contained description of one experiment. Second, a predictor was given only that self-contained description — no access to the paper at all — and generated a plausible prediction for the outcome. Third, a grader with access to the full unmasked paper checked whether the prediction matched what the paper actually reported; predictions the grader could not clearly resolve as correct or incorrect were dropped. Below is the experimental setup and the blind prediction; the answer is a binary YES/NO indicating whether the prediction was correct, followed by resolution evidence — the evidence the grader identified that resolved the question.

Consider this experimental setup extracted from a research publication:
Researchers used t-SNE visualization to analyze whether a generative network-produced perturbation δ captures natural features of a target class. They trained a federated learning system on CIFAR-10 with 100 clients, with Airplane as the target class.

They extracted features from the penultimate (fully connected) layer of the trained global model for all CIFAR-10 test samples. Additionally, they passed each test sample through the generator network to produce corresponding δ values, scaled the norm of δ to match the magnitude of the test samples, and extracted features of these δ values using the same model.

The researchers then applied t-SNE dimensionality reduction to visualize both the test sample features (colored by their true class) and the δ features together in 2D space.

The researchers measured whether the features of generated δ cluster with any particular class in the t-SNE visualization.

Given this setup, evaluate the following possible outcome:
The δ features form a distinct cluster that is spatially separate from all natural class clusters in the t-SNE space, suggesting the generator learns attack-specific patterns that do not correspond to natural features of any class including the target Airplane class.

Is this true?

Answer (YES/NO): NO